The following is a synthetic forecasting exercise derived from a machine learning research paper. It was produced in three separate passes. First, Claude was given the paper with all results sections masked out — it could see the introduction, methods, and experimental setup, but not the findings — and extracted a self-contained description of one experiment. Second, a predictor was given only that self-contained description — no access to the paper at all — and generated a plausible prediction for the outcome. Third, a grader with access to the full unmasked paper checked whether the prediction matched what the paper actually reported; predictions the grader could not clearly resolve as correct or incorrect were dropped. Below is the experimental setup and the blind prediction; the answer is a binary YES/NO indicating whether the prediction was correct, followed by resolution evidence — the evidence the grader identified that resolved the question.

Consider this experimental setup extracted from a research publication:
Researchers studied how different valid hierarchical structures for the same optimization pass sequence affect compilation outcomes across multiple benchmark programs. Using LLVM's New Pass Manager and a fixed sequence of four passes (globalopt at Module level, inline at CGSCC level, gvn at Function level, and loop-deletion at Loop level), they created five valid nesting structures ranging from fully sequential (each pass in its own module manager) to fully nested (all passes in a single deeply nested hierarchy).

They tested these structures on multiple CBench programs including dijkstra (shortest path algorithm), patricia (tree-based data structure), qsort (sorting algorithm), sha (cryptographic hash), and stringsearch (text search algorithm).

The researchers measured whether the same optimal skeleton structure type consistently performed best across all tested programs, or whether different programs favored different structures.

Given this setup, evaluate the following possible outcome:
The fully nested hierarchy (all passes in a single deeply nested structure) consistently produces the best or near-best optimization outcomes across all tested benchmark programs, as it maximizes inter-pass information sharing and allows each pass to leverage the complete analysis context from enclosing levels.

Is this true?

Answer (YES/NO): NO